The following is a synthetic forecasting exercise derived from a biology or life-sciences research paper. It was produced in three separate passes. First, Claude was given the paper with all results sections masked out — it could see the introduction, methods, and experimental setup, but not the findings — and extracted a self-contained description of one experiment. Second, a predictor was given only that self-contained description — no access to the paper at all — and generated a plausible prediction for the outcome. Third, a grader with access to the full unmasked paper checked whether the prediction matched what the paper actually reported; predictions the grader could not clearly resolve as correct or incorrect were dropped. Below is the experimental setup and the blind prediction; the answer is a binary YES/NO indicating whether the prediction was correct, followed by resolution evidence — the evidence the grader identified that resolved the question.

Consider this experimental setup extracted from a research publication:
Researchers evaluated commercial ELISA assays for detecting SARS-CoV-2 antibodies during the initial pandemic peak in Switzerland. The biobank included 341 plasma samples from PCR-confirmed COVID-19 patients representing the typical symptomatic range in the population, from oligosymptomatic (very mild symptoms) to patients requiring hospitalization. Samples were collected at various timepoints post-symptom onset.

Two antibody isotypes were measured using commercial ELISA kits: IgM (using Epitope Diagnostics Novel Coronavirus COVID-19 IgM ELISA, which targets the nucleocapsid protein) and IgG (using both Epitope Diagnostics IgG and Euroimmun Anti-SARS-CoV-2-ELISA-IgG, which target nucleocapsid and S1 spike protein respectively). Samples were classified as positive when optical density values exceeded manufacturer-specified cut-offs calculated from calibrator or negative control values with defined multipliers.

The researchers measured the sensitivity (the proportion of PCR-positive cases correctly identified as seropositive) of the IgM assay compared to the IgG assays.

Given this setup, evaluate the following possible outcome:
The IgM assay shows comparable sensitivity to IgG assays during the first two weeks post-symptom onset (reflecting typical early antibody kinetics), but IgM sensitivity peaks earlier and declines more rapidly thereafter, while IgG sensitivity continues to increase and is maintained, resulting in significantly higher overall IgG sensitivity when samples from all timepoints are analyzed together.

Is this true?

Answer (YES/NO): YES